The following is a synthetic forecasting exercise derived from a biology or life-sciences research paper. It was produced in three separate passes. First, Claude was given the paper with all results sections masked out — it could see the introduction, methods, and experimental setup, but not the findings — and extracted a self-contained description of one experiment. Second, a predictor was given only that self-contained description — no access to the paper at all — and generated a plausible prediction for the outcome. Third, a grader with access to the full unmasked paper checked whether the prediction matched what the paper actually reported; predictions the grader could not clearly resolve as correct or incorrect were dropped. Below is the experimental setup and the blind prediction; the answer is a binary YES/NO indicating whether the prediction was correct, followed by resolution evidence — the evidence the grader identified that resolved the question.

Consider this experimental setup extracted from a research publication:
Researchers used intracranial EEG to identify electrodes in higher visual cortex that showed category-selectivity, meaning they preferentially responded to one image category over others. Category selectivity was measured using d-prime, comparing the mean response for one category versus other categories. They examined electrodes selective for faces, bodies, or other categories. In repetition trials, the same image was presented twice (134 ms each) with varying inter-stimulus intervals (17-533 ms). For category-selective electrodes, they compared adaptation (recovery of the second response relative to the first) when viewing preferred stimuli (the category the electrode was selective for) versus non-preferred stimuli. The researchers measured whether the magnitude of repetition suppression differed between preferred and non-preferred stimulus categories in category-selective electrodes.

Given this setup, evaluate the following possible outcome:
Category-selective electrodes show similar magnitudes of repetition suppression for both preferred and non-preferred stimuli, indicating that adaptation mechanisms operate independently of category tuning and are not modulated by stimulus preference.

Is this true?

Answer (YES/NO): NO